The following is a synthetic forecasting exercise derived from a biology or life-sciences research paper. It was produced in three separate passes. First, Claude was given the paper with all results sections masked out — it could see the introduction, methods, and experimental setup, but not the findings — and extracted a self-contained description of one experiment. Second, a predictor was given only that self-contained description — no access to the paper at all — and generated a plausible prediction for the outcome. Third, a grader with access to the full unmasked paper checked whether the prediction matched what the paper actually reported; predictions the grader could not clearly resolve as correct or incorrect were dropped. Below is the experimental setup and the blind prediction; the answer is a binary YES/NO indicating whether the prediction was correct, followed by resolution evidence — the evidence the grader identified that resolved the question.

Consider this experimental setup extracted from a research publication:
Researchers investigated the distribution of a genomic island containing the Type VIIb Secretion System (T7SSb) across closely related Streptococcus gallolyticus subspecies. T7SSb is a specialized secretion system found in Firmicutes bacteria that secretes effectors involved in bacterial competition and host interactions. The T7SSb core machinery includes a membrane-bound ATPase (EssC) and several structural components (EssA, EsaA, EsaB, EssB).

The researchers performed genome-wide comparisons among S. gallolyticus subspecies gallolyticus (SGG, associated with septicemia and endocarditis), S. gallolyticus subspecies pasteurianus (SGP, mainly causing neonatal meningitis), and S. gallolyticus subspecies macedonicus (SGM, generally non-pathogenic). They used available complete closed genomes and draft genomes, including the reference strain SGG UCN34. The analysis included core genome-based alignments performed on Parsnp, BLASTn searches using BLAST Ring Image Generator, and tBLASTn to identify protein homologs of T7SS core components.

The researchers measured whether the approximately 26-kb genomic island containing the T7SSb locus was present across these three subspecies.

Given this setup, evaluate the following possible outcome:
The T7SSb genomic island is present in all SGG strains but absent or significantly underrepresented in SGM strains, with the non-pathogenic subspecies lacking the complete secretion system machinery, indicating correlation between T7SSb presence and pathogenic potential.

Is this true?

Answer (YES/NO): NO